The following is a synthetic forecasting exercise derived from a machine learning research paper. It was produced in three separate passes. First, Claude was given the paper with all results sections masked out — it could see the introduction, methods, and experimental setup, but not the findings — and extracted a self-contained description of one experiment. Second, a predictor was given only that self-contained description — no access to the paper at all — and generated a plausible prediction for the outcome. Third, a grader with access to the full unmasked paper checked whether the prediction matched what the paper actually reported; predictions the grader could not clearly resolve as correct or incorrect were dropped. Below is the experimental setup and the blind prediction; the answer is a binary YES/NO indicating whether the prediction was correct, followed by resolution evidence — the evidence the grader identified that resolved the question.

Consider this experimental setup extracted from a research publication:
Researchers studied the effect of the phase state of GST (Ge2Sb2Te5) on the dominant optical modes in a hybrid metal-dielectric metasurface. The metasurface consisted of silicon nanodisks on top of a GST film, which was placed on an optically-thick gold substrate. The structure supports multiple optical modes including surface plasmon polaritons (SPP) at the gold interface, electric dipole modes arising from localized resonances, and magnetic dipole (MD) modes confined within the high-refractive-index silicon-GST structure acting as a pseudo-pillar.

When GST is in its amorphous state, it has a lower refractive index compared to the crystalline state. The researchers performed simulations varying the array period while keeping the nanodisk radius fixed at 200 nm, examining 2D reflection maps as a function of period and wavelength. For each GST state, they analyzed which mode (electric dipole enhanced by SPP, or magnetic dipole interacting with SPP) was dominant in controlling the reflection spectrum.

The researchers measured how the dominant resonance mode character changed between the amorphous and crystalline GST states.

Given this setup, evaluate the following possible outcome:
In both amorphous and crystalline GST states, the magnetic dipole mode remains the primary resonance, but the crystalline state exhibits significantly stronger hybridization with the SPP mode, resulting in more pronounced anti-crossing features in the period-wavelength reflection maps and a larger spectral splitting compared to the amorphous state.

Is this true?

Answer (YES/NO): NO